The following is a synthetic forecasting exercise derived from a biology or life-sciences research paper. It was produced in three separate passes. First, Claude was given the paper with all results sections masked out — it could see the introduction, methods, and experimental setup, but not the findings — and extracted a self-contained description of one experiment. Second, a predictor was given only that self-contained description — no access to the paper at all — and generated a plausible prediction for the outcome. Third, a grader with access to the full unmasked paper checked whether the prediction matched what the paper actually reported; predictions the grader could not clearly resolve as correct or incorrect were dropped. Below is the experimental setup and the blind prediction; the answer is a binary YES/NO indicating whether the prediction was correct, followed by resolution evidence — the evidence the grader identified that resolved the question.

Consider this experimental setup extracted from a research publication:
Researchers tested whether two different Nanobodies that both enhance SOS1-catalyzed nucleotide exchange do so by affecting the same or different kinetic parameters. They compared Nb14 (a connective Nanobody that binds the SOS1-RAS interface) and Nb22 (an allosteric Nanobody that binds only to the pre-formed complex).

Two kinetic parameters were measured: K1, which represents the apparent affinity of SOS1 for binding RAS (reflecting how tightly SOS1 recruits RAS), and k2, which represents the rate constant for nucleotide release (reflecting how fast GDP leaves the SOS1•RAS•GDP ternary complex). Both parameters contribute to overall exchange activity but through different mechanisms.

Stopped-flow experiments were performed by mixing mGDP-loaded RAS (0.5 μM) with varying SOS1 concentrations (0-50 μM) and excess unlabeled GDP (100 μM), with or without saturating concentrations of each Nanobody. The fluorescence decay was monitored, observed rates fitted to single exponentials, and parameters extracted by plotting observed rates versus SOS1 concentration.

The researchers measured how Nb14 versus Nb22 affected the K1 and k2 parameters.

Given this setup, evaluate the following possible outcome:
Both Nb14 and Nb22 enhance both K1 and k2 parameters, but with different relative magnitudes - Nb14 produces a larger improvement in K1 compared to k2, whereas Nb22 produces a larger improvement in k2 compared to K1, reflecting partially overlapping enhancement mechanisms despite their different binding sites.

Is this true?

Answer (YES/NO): NO